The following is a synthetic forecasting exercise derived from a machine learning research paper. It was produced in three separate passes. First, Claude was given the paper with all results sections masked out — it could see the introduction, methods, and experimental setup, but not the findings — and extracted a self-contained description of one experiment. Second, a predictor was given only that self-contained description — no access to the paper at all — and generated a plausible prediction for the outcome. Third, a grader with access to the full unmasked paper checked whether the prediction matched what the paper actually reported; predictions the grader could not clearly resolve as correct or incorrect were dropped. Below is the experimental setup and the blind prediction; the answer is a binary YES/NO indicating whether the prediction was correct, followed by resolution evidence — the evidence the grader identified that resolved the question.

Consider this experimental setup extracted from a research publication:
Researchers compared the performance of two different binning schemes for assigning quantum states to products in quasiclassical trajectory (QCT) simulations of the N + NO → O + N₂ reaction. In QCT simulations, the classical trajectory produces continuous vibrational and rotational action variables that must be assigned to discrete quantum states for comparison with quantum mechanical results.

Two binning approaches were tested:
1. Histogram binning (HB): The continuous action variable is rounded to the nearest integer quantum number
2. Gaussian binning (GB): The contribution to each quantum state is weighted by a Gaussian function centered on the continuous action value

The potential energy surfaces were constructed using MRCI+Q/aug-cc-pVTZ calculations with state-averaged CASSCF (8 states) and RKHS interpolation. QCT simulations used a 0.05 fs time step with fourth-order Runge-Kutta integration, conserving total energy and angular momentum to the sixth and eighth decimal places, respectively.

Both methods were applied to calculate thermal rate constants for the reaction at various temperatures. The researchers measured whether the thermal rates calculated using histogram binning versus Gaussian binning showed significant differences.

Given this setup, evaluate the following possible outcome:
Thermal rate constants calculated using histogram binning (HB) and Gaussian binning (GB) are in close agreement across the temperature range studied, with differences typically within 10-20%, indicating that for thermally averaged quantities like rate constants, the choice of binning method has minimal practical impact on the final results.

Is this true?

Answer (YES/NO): YES